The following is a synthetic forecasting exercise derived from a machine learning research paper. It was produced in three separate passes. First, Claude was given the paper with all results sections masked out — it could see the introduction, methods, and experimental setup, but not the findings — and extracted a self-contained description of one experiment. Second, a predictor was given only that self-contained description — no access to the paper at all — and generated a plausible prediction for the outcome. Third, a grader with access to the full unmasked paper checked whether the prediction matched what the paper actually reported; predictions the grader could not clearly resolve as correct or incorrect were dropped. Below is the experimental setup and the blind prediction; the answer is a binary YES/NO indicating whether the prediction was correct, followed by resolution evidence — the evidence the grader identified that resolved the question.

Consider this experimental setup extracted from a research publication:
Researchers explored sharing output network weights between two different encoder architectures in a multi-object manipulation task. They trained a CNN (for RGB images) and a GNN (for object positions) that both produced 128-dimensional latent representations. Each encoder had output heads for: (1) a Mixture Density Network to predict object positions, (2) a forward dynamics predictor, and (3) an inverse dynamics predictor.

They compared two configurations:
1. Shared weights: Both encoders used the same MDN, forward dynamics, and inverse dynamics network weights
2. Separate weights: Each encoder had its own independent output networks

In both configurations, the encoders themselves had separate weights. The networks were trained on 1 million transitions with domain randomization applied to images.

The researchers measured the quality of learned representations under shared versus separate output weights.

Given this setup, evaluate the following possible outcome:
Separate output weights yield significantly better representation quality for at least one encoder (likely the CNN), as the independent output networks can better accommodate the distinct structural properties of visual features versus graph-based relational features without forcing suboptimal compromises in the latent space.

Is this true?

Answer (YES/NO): NO